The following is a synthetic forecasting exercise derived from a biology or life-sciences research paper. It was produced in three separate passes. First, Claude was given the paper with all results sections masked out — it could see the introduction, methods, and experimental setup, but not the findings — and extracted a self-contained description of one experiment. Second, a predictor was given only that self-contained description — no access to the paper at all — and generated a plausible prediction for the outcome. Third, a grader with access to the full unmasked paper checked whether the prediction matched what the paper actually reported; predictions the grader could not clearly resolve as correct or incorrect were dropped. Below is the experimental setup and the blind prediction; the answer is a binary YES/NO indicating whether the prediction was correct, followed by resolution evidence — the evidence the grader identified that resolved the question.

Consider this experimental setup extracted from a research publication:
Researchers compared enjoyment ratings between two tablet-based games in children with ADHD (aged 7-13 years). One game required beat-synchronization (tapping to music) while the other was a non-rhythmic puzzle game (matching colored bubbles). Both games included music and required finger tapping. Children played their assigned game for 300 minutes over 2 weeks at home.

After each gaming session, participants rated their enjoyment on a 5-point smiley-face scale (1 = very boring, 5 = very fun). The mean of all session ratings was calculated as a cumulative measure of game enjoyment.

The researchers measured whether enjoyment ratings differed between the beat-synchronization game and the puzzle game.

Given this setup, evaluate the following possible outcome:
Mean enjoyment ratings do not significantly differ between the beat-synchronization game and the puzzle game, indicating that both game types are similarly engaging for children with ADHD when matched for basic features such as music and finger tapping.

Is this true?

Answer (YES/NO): YES